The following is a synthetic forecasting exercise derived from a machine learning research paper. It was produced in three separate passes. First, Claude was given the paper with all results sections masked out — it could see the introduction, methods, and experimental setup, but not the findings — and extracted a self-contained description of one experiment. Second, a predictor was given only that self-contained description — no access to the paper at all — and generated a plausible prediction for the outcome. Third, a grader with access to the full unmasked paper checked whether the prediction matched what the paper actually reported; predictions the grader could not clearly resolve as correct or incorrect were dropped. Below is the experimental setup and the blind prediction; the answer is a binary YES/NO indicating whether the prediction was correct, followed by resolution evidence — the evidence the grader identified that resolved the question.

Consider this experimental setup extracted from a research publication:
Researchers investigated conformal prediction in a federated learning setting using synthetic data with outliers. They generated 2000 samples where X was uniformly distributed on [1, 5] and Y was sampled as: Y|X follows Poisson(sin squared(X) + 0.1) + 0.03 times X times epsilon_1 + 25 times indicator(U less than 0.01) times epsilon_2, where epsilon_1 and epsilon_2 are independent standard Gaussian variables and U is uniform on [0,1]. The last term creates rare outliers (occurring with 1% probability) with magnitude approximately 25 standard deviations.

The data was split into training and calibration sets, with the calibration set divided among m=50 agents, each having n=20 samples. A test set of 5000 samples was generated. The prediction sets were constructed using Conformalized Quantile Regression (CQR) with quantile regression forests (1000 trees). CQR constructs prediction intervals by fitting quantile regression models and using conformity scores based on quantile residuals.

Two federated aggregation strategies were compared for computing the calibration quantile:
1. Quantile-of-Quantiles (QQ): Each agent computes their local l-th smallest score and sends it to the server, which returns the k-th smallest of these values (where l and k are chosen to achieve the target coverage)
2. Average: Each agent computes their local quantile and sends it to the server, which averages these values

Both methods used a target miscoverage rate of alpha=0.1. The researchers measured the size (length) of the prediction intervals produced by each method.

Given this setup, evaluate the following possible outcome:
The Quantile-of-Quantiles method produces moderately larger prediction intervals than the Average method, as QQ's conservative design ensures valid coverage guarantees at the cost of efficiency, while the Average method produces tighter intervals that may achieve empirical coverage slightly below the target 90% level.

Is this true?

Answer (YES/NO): NO